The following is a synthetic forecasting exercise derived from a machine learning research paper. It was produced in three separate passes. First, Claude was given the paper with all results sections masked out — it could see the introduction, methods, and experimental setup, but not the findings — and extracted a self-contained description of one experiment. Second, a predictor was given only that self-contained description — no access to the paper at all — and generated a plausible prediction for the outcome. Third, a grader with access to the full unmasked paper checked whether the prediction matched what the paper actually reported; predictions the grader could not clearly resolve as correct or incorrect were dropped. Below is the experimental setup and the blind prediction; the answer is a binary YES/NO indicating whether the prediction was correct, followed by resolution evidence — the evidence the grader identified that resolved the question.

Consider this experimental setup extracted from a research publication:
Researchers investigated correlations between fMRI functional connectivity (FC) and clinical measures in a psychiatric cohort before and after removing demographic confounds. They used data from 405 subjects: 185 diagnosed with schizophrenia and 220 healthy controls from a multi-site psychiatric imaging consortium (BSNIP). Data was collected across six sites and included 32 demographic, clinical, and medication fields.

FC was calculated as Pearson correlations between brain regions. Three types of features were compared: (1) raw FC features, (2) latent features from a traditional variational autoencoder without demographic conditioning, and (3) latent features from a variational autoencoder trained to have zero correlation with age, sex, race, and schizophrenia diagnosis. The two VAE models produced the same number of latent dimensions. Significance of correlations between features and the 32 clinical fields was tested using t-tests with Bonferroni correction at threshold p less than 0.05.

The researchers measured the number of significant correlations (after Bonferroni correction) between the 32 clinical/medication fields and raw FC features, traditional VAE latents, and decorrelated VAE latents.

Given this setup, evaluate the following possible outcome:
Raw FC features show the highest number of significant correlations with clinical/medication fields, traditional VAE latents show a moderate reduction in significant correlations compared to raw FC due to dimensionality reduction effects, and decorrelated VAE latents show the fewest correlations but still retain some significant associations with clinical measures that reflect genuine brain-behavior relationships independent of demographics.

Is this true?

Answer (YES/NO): NO